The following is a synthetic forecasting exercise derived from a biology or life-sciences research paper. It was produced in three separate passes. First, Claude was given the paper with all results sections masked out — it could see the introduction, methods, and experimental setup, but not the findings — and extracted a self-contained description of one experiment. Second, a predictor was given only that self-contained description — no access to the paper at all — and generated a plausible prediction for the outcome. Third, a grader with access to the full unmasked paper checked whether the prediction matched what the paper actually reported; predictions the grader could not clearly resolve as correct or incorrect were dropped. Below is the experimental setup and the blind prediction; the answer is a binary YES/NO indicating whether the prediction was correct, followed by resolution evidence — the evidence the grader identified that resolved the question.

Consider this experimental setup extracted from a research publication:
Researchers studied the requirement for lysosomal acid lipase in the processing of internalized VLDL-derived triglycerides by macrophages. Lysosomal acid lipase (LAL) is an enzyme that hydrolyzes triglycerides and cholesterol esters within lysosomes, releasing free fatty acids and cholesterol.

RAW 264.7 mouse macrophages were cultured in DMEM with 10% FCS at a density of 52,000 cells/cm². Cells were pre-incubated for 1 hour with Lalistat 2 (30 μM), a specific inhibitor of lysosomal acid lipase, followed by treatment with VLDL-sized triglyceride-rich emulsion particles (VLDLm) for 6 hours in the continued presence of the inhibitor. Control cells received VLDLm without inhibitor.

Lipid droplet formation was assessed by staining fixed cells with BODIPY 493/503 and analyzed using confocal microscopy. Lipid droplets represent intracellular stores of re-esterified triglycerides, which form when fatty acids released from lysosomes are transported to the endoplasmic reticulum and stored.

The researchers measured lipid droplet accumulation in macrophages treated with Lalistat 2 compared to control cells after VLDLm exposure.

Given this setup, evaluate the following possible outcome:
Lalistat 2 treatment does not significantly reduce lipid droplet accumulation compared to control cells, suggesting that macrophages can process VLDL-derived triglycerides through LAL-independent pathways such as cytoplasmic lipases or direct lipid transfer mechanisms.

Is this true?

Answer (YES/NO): NO